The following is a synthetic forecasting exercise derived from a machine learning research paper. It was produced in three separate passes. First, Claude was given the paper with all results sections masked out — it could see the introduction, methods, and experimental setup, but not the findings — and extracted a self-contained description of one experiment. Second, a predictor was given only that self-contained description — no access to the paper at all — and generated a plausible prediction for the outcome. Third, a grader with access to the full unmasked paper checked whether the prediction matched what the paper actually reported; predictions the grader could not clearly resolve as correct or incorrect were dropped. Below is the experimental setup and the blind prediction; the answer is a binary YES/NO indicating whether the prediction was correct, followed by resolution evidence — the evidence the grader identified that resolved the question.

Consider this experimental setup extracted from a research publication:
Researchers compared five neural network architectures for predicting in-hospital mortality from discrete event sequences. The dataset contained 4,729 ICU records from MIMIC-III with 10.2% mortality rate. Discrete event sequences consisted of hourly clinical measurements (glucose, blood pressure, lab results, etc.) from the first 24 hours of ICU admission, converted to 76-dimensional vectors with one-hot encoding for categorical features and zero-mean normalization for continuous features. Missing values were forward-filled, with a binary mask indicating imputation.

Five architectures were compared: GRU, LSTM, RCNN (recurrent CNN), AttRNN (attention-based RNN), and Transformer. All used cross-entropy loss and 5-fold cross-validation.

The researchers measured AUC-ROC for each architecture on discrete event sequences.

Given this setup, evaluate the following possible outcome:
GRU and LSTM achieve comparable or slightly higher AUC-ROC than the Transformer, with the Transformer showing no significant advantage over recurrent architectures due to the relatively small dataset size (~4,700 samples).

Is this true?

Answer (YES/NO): NO